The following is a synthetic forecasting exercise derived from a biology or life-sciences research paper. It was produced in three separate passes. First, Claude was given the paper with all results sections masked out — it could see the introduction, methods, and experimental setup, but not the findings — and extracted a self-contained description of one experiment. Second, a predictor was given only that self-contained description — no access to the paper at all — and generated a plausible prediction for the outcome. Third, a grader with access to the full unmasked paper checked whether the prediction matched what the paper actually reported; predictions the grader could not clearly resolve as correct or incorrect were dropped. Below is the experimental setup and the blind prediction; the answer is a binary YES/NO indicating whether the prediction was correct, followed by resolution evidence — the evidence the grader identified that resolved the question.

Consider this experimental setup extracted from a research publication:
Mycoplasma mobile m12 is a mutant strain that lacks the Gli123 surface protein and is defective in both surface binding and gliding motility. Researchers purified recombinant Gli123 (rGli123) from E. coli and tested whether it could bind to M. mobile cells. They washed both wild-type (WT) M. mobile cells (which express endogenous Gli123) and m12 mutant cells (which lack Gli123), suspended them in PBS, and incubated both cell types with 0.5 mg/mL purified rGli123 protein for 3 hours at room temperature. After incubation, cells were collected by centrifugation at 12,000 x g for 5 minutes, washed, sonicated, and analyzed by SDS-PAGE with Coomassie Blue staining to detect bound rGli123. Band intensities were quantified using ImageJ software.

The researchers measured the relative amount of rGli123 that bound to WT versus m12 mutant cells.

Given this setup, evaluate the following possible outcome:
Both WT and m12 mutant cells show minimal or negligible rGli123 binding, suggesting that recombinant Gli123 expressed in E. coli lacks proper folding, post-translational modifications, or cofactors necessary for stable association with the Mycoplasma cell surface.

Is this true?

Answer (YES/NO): NO